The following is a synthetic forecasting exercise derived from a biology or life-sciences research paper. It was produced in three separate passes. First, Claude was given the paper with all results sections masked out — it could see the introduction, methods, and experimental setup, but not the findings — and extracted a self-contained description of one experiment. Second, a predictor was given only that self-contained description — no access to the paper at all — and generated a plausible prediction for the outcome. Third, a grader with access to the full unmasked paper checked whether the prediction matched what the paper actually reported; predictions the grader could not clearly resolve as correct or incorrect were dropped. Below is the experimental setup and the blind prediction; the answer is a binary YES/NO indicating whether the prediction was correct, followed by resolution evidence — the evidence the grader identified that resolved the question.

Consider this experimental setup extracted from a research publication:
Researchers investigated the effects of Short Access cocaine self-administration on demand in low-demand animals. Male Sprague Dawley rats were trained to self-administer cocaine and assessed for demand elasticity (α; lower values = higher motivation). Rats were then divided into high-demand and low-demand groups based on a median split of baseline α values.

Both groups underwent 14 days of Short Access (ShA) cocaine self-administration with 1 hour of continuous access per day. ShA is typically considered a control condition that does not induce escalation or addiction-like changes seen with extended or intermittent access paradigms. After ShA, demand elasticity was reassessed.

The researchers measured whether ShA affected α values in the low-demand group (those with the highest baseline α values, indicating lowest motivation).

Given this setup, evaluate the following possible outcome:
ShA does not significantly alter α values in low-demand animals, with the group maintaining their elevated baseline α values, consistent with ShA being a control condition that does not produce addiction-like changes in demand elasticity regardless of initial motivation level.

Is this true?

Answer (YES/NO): NO